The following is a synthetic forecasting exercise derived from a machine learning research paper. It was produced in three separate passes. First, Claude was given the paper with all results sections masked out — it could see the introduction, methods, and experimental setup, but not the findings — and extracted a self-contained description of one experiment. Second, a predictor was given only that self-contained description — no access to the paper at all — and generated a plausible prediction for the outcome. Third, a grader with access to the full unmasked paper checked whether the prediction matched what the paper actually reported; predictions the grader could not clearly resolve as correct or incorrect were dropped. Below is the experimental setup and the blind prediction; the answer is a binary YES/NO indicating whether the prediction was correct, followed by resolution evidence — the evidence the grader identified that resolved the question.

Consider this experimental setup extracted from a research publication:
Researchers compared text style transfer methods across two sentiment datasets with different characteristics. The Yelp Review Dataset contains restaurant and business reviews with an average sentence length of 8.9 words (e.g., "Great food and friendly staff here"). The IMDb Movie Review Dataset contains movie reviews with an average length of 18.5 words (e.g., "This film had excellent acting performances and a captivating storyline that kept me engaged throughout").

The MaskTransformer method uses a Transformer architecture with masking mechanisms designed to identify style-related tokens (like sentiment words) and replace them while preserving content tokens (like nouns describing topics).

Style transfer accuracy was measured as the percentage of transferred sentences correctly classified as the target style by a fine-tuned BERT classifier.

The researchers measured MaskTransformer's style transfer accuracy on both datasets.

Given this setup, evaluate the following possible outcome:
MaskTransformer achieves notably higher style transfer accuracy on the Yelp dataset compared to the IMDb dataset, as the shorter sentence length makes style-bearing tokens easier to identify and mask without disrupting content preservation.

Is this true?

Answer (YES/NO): NO